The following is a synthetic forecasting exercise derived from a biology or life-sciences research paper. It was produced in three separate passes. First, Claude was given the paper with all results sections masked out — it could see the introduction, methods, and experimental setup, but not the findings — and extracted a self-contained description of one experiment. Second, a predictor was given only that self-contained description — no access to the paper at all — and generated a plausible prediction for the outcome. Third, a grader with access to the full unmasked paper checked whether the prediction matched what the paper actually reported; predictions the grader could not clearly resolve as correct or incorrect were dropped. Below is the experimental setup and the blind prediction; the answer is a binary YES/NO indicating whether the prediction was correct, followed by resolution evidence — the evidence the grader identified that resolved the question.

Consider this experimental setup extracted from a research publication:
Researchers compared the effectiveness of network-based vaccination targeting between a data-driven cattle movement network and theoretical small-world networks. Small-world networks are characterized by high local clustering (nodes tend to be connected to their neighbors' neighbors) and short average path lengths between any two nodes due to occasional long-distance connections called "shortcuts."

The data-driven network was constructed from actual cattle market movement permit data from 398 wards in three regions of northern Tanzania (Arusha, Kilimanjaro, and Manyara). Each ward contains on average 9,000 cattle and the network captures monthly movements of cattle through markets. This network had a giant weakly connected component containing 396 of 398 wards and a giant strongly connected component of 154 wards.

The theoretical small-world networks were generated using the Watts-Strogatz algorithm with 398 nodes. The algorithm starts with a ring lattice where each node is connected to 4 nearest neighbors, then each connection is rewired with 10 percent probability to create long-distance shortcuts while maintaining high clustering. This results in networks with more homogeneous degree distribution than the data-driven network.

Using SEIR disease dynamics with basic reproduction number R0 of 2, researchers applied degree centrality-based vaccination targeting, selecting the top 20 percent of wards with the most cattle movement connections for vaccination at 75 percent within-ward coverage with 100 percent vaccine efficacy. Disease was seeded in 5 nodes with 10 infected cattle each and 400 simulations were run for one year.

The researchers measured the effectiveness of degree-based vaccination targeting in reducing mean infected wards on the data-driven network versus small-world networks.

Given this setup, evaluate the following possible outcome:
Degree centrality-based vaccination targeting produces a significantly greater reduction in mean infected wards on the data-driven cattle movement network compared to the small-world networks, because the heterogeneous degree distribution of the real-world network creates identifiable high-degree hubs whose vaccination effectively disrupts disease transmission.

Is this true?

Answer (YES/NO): YES